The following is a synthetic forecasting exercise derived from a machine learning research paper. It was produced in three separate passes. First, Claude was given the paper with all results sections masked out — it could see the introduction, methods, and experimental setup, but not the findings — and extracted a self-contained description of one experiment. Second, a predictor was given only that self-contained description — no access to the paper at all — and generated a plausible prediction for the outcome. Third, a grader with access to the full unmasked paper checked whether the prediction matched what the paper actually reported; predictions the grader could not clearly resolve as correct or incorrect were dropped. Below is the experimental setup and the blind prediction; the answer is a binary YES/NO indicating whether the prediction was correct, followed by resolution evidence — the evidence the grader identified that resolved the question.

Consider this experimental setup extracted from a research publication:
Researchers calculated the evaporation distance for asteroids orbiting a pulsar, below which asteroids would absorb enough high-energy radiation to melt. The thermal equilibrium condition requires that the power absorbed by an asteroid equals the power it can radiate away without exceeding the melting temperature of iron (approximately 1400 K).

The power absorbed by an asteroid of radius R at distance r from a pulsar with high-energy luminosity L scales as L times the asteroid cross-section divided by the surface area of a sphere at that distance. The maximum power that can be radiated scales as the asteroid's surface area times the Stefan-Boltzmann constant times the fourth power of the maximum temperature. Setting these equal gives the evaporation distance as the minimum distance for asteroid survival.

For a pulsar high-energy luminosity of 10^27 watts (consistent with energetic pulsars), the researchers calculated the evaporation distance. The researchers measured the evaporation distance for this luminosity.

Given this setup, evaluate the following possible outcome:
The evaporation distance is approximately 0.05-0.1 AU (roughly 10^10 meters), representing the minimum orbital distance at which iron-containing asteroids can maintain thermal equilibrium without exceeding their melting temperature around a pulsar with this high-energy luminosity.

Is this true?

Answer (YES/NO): YES